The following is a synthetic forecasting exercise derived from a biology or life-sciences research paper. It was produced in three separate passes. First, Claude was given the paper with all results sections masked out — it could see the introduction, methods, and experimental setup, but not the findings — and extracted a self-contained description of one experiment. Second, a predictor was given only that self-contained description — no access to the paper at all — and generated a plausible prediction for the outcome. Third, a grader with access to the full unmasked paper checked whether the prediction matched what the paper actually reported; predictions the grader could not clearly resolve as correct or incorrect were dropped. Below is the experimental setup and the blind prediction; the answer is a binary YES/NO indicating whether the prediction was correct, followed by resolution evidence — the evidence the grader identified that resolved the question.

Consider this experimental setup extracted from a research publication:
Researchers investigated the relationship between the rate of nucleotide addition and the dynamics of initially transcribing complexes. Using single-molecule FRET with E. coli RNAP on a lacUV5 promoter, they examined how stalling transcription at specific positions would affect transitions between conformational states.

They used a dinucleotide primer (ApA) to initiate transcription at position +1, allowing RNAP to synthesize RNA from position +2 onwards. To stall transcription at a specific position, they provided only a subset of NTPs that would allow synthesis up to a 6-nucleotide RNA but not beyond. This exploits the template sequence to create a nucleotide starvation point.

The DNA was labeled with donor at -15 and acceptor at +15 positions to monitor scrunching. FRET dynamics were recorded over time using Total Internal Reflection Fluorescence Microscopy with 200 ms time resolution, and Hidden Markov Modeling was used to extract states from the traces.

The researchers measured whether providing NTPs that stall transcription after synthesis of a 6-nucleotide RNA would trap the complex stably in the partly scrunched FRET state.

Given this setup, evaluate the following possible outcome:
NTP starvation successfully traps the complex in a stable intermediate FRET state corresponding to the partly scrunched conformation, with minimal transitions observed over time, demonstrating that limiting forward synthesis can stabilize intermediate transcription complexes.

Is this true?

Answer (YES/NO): NO